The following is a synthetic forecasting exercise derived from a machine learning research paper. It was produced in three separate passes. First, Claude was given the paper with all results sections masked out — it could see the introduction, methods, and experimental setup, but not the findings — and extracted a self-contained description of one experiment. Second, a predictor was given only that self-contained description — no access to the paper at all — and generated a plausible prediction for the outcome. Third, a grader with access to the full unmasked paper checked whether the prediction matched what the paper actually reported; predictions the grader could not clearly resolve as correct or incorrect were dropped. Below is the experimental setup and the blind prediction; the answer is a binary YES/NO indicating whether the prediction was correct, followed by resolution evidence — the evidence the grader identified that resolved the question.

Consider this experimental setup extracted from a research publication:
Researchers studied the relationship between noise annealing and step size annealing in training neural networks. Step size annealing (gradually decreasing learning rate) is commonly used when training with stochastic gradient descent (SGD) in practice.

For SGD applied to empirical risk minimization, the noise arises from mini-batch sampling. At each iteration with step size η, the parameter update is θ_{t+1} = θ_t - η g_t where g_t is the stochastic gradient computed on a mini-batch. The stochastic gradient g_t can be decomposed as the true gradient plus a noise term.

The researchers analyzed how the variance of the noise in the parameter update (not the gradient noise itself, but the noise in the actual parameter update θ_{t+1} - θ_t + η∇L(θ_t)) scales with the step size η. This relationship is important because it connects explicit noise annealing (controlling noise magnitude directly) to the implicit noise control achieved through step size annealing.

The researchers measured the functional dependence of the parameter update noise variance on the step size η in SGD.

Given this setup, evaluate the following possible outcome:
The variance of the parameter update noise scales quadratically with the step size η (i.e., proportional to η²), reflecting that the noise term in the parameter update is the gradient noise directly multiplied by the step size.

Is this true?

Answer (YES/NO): YES